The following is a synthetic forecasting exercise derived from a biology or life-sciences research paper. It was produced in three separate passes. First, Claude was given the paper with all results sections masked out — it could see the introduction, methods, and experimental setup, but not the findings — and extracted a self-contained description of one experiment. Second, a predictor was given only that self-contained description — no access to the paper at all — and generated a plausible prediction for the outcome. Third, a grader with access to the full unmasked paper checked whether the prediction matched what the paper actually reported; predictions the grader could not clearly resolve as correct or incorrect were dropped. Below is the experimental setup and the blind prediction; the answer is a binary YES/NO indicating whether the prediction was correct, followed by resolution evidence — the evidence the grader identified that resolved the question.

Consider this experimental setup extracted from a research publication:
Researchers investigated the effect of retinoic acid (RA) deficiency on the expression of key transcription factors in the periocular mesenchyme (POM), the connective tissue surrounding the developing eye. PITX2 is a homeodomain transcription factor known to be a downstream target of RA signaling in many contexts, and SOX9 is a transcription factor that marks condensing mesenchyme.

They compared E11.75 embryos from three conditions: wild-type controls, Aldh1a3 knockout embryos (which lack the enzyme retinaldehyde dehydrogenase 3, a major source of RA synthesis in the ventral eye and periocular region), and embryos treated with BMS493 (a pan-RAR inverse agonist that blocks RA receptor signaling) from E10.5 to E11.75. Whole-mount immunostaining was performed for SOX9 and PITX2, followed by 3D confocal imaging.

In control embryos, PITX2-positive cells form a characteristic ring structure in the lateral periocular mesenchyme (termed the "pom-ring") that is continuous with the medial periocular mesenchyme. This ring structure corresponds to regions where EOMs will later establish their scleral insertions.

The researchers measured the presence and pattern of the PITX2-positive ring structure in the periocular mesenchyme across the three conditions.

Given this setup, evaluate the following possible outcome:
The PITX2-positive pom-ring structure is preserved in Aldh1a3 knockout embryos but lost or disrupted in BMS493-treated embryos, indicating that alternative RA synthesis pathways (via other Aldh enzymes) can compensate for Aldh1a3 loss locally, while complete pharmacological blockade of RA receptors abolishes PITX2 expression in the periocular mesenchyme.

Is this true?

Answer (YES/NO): NO